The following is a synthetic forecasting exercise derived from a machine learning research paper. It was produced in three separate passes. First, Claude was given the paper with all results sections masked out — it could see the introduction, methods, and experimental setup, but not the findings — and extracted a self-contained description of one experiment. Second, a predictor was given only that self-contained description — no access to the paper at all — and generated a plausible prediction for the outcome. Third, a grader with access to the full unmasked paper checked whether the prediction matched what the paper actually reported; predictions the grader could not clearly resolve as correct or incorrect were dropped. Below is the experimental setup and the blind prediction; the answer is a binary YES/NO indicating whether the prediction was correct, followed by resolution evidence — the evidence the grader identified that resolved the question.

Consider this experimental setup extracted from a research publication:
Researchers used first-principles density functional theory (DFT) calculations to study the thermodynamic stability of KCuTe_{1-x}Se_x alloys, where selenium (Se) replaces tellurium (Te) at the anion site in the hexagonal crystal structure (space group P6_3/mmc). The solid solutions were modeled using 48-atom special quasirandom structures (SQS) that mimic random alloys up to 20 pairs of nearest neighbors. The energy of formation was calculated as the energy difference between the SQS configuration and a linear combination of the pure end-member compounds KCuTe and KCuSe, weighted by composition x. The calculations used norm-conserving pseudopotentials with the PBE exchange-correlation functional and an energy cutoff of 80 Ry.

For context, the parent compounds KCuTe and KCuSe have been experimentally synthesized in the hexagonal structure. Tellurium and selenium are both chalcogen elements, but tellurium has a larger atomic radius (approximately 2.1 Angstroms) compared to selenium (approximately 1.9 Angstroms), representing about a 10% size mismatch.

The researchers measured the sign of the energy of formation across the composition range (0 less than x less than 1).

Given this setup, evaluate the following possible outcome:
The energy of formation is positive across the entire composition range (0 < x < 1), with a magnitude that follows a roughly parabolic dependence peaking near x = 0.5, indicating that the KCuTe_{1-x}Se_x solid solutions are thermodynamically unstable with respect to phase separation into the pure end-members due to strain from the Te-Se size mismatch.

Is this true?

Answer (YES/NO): YES